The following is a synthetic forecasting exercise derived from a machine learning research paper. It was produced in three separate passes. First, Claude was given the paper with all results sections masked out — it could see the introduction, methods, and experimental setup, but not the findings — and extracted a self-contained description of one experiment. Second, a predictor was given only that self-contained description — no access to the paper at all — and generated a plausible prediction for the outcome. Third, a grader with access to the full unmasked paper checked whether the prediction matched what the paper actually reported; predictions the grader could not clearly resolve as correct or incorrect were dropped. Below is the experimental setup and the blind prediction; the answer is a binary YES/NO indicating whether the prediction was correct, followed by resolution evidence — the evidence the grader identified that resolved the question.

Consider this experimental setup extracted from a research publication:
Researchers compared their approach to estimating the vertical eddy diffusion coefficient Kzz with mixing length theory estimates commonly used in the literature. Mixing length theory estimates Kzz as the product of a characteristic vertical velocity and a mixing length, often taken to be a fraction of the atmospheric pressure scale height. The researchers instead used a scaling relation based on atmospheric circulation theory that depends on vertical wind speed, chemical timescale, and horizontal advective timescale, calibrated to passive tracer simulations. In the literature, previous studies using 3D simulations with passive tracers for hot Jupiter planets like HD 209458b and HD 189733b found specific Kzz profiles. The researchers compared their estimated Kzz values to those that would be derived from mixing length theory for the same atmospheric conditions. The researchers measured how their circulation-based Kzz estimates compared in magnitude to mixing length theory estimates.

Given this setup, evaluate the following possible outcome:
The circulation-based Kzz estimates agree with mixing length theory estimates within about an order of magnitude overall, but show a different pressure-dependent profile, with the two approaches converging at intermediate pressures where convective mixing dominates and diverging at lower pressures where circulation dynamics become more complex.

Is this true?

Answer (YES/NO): NO